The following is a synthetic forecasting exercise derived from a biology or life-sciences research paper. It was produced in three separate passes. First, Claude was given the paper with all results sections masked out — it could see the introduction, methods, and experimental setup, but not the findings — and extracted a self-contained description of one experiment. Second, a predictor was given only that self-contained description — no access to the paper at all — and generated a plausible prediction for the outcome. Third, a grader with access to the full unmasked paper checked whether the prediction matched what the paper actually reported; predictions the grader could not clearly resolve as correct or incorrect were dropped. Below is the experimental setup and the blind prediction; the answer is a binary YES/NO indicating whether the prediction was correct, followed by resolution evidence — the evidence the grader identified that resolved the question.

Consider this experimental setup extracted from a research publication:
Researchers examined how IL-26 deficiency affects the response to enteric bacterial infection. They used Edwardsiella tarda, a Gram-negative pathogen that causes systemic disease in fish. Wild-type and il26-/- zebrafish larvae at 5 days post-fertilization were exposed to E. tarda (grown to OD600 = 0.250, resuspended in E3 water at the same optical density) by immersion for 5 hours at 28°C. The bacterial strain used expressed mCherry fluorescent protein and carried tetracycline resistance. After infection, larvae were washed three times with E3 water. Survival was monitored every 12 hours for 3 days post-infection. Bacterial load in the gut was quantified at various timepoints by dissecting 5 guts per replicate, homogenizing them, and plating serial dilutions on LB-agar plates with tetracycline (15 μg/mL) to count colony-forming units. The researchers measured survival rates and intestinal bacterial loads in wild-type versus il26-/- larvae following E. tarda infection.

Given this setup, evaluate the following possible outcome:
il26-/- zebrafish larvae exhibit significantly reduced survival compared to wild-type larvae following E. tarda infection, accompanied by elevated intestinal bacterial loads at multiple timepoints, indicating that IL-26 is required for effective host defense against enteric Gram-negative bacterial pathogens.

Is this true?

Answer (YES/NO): NO